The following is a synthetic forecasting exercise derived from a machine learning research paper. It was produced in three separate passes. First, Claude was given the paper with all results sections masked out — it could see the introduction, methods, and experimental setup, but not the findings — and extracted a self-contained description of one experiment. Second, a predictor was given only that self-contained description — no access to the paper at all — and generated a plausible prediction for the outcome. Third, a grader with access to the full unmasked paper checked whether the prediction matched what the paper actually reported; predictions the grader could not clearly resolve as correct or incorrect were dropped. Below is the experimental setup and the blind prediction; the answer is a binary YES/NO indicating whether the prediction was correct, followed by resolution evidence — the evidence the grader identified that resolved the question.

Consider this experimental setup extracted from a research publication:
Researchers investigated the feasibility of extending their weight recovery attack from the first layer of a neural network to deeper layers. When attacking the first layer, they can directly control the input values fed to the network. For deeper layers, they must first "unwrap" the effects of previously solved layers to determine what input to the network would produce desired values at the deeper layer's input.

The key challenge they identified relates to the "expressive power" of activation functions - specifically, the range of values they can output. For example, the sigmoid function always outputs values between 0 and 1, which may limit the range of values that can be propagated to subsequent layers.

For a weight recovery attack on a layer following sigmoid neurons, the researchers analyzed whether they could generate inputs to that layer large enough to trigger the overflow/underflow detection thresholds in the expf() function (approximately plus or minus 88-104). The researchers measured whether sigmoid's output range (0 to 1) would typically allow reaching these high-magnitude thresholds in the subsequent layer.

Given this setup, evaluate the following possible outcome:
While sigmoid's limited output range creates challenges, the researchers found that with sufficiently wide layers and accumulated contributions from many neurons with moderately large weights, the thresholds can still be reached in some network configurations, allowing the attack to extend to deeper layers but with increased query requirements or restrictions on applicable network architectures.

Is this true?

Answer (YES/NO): NO